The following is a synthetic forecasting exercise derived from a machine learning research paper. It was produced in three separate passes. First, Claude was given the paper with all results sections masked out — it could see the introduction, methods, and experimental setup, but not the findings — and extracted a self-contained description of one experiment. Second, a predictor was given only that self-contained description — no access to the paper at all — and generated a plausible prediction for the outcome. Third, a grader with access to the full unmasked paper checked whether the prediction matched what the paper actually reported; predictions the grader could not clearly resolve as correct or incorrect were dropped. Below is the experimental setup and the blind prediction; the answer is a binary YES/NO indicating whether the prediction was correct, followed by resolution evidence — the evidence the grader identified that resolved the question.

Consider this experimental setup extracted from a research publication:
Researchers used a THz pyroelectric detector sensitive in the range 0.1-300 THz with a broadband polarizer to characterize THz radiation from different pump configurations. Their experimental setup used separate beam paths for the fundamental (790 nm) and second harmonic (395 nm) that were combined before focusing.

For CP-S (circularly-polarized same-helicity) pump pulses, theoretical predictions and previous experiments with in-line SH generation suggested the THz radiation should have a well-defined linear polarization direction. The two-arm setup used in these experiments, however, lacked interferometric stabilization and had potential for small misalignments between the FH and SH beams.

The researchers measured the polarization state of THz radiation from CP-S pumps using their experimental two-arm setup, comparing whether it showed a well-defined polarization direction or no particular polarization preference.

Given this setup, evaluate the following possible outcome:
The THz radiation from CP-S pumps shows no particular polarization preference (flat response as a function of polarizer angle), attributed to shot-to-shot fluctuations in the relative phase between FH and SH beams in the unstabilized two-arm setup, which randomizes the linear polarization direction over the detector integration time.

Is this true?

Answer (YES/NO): NO